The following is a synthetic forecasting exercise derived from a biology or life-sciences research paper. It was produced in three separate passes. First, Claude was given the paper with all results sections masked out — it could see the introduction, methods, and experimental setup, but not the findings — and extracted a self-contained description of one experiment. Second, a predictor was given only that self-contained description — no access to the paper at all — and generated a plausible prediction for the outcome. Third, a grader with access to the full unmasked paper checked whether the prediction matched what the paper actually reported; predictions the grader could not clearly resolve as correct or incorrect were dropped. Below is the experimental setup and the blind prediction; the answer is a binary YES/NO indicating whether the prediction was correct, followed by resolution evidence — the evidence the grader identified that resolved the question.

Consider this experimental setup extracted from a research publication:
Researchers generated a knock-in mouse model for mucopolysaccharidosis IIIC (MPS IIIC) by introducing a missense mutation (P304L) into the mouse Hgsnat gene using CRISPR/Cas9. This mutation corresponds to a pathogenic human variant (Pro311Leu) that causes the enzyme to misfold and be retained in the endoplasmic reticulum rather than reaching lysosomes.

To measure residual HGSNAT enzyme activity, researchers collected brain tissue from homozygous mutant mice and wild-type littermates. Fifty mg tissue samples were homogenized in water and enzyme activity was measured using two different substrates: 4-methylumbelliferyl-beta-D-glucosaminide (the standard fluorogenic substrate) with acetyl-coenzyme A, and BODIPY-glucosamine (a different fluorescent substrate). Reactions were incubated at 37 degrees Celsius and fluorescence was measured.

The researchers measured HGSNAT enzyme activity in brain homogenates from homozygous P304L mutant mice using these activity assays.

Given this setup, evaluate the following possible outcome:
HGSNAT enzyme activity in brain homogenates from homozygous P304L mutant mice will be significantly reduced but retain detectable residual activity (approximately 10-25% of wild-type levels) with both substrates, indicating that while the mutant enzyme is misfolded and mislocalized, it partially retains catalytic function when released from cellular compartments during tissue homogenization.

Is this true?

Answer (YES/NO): NO